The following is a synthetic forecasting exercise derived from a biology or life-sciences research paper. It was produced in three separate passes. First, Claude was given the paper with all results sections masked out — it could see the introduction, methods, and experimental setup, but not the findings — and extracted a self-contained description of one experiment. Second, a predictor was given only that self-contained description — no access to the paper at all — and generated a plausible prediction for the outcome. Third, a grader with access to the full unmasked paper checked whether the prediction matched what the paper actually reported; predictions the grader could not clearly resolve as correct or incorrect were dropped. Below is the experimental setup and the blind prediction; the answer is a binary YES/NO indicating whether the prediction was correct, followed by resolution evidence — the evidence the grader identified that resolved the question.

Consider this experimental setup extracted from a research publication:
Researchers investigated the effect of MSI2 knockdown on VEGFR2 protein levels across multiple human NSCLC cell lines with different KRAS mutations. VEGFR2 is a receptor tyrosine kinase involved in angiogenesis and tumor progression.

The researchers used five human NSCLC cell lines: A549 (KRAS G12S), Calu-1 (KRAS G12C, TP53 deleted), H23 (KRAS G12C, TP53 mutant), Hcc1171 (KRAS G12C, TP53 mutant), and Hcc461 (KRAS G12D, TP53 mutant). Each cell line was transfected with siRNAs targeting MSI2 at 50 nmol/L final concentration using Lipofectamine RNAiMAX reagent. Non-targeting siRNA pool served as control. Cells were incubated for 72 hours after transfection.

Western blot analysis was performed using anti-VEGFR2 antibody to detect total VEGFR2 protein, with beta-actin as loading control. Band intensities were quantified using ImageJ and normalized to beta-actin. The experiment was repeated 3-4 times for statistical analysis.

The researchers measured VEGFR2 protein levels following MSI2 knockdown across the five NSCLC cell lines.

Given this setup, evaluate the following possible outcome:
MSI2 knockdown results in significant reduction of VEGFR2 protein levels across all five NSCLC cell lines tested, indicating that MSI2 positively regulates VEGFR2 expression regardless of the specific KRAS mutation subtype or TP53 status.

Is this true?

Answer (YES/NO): NO